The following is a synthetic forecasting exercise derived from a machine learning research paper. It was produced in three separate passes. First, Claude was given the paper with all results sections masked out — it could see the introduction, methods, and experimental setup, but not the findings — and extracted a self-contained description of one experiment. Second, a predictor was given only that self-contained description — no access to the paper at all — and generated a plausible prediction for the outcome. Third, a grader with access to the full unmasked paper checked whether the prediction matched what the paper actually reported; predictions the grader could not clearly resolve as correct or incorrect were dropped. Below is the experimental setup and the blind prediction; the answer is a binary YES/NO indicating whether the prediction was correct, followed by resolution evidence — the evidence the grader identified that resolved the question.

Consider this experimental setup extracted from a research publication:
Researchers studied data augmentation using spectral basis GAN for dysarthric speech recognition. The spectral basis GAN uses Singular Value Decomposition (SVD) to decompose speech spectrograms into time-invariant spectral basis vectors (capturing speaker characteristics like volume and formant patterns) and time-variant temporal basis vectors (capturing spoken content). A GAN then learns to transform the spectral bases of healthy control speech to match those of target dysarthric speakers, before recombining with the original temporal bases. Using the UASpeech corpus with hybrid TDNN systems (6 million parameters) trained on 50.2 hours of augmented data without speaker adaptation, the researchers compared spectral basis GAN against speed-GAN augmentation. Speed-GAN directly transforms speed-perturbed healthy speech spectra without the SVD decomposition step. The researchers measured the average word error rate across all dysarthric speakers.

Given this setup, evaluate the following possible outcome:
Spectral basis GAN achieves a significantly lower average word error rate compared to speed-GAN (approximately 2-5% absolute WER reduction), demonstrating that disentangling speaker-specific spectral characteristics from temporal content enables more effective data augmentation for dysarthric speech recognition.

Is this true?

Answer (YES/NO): NO